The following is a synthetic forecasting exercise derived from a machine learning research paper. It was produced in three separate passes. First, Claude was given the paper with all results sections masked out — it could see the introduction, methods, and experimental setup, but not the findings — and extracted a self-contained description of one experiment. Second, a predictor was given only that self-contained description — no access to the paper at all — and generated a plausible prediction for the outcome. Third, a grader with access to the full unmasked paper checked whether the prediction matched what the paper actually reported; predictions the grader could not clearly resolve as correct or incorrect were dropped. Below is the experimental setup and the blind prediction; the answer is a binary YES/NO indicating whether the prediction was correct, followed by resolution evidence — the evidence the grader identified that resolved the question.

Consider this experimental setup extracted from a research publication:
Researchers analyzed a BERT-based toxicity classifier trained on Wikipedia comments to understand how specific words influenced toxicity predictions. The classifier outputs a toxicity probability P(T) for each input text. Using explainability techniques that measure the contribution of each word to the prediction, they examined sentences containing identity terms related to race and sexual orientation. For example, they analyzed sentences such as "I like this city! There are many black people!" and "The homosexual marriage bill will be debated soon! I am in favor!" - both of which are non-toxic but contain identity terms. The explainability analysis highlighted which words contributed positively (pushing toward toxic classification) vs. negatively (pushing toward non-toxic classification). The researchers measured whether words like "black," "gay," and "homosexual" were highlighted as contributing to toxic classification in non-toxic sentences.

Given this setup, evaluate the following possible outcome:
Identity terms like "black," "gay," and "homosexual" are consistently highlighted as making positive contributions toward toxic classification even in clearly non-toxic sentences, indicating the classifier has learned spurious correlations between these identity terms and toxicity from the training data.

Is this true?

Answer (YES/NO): YES